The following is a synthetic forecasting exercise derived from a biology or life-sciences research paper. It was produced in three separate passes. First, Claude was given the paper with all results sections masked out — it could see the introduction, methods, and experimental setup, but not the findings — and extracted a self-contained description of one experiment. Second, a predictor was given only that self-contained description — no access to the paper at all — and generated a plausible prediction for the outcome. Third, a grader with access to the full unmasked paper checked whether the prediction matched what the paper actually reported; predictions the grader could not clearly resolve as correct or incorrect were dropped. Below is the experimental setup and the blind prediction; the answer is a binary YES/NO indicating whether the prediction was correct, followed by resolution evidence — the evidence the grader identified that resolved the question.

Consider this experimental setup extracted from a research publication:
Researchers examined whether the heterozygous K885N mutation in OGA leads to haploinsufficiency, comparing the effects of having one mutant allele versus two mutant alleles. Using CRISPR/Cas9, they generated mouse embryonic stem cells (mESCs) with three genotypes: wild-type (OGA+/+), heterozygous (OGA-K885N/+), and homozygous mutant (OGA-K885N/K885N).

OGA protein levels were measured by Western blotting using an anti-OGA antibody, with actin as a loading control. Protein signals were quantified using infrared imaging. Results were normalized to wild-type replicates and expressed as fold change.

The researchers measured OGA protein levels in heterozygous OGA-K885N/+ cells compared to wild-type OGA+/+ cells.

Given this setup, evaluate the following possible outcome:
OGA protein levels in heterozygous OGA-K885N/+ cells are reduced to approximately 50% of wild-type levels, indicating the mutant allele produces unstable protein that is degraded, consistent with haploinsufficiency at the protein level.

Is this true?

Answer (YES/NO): NO